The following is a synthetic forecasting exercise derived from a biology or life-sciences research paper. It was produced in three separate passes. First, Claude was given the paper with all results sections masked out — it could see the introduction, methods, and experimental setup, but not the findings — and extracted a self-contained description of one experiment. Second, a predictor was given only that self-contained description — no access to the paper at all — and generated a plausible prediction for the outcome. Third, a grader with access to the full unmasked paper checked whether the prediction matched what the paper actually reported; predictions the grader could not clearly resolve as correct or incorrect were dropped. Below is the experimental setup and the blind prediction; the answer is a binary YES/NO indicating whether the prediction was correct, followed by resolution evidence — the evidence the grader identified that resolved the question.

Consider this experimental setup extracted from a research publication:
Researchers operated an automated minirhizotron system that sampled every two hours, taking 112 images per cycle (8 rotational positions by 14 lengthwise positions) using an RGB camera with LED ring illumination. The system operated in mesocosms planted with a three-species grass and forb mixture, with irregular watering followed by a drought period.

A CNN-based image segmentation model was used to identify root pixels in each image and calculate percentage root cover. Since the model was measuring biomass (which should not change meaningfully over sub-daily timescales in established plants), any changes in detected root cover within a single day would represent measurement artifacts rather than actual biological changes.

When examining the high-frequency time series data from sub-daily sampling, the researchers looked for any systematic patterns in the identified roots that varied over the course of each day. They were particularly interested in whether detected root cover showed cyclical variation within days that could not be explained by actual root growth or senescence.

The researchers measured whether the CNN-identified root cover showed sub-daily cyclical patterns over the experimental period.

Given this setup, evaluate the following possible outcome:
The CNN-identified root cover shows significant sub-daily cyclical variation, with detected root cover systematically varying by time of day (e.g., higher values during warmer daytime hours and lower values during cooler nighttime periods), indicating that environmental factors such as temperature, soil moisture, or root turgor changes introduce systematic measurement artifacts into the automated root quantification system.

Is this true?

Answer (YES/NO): NO